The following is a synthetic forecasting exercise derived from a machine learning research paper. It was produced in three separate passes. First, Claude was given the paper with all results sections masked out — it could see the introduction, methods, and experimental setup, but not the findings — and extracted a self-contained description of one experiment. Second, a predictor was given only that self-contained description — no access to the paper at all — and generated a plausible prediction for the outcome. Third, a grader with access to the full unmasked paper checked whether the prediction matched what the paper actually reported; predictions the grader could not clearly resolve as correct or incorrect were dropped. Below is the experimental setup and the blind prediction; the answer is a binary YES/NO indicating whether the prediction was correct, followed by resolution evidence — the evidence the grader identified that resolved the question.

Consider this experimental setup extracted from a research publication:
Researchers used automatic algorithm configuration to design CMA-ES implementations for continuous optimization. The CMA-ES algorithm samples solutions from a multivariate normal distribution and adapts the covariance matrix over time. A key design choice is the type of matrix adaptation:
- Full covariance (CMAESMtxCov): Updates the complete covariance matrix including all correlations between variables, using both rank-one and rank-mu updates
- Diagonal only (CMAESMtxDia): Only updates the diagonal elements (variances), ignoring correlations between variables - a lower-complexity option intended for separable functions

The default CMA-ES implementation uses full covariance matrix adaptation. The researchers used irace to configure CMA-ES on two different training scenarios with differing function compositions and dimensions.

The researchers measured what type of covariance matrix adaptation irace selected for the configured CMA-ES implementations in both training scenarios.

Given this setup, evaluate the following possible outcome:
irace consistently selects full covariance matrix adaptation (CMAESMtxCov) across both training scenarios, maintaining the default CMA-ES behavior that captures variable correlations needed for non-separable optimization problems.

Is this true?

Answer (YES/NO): NO